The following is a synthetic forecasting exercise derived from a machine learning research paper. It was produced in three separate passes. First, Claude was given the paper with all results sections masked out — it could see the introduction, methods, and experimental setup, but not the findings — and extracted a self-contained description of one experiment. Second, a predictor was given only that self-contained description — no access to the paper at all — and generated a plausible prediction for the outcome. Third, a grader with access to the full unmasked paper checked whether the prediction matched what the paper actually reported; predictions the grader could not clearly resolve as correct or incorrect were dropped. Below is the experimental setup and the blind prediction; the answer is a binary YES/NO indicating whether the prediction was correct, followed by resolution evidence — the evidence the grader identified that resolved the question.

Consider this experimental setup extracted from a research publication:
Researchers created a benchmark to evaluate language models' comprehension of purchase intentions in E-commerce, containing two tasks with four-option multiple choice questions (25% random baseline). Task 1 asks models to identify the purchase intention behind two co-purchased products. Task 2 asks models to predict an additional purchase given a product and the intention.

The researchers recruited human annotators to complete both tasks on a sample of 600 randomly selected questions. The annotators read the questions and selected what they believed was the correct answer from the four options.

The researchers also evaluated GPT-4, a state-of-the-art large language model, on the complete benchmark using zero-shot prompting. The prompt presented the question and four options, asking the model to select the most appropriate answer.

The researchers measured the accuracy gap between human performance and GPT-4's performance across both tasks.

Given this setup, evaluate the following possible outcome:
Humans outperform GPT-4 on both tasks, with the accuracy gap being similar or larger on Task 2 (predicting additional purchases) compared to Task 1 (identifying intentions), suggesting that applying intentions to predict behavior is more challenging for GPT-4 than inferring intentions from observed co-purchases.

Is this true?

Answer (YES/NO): NO